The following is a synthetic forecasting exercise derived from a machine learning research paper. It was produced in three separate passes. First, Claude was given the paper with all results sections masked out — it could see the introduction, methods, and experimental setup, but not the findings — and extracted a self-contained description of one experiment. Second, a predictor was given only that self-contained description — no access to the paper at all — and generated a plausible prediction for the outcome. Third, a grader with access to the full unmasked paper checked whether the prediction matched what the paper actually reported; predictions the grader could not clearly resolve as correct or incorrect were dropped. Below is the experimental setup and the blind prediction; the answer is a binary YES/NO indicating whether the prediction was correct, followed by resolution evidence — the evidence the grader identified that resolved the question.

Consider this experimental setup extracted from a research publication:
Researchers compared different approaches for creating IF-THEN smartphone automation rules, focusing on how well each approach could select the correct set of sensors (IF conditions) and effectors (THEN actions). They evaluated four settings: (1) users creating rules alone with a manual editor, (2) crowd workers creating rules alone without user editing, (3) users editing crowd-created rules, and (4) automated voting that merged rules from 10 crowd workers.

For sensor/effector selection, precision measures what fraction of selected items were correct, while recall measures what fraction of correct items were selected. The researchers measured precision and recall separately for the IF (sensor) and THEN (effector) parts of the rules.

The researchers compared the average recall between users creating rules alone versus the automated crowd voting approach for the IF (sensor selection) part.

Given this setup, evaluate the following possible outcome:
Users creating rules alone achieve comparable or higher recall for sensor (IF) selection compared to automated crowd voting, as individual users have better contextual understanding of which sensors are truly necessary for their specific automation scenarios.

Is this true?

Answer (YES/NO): NO